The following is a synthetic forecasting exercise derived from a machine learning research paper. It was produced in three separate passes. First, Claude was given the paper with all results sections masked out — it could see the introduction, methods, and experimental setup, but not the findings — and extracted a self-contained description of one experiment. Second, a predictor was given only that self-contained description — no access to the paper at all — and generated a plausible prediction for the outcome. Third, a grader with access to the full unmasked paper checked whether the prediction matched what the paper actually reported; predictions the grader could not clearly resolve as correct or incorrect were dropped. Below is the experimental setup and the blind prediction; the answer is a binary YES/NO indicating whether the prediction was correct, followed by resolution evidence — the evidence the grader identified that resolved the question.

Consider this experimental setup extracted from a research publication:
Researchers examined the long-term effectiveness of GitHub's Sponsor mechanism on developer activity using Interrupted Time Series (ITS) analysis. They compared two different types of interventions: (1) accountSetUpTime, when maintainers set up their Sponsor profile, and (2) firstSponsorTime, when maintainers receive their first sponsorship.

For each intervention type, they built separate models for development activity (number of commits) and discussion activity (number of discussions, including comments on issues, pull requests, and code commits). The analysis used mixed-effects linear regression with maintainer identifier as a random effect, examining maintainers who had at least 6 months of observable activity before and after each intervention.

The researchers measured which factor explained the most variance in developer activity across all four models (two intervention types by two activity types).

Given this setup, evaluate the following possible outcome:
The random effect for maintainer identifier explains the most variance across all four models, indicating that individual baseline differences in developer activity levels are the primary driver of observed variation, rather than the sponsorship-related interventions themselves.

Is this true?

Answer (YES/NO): NO